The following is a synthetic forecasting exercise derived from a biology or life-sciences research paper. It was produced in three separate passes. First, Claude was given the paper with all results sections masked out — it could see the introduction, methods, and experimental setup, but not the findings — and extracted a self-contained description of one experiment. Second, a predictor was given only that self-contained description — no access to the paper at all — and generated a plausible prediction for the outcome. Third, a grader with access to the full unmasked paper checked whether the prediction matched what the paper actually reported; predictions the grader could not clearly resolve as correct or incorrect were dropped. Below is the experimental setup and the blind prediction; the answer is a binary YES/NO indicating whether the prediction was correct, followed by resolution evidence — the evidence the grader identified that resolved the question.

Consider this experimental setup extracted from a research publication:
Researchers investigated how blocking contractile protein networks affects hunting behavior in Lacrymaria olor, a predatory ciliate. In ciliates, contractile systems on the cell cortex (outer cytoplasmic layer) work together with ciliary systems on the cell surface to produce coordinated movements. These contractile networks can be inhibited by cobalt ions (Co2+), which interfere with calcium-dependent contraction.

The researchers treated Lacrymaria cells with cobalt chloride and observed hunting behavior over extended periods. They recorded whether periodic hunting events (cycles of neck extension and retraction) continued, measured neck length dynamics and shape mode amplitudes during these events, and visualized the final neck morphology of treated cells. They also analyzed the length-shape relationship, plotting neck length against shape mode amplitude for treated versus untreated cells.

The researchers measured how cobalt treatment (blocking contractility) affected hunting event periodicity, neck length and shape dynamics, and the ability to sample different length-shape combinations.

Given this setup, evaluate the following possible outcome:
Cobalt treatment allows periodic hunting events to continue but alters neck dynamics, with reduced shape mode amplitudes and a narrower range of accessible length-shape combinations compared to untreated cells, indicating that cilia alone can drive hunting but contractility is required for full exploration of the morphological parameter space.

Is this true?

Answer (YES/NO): YES